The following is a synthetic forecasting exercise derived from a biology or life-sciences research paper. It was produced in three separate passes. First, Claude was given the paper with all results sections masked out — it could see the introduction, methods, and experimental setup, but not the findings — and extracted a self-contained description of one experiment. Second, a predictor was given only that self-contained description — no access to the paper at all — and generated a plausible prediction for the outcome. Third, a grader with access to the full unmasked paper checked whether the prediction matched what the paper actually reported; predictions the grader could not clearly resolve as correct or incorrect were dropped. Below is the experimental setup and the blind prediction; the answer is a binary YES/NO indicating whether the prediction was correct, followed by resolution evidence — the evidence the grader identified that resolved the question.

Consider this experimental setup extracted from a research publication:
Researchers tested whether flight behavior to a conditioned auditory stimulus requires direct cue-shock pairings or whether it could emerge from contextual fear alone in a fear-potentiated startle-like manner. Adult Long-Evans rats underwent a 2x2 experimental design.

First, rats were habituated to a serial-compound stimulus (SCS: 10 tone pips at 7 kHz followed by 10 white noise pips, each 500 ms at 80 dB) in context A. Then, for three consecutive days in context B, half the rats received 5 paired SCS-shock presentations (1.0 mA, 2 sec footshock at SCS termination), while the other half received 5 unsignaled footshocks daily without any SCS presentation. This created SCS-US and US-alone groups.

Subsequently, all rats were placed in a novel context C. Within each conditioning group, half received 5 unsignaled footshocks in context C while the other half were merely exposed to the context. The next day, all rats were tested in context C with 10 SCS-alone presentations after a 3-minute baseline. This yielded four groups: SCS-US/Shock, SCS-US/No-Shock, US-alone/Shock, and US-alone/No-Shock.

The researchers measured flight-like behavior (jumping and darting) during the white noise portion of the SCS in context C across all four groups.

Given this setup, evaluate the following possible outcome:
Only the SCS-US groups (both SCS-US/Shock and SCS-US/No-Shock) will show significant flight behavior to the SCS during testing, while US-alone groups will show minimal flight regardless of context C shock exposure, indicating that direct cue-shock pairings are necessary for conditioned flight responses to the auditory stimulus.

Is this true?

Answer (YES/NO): NO